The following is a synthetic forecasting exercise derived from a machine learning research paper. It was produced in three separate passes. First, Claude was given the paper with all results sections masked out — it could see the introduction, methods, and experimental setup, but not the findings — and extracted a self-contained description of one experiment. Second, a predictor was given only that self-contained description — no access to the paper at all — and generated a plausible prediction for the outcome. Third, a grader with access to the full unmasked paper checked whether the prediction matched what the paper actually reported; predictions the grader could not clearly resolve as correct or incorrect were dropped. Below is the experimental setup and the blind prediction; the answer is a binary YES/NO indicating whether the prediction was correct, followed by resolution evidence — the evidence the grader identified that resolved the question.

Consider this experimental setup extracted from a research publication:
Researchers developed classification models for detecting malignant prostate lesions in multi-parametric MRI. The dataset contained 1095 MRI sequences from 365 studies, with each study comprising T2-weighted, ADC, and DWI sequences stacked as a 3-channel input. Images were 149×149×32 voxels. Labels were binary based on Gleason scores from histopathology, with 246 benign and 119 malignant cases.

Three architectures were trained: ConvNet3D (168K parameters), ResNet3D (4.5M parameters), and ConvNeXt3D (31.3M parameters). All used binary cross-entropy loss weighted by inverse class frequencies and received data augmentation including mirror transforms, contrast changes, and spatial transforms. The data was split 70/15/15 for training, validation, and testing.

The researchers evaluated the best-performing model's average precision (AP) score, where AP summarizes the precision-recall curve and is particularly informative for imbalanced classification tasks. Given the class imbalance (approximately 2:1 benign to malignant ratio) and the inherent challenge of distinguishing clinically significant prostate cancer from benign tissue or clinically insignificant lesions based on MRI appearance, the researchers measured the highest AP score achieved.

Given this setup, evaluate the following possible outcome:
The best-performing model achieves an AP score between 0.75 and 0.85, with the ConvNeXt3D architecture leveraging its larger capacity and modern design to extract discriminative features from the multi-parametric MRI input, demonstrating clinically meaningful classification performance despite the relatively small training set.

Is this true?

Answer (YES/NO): NO